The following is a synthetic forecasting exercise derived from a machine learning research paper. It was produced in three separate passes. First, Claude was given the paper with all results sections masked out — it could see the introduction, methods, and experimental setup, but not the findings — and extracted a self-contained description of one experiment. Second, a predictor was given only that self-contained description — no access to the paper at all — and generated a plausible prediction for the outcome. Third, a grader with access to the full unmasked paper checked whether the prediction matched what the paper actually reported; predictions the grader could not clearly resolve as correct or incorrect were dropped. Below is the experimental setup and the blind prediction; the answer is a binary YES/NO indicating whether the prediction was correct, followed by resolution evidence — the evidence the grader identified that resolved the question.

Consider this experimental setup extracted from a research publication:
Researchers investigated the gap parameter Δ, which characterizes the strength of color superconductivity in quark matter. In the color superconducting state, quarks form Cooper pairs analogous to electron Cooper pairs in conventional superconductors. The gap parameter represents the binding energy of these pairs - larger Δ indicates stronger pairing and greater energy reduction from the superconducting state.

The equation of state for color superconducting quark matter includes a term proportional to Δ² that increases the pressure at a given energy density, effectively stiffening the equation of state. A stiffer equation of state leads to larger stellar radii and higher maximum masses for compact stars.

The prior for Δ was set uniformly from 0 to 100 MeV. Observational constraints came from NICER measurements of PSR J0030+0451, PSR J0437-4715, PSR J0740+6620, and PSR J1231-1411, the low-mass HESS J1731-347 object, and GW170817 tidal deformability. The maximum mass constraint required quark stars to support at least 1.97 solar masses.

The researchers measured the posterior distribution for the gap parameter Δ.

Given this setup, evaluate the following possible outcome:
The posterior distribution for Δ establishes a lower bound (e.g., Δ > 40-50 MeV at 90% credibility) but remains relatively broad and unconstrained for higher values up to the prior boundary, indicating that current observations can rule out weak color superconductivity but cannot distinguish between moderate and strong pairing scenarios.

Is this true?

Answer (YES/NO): NO